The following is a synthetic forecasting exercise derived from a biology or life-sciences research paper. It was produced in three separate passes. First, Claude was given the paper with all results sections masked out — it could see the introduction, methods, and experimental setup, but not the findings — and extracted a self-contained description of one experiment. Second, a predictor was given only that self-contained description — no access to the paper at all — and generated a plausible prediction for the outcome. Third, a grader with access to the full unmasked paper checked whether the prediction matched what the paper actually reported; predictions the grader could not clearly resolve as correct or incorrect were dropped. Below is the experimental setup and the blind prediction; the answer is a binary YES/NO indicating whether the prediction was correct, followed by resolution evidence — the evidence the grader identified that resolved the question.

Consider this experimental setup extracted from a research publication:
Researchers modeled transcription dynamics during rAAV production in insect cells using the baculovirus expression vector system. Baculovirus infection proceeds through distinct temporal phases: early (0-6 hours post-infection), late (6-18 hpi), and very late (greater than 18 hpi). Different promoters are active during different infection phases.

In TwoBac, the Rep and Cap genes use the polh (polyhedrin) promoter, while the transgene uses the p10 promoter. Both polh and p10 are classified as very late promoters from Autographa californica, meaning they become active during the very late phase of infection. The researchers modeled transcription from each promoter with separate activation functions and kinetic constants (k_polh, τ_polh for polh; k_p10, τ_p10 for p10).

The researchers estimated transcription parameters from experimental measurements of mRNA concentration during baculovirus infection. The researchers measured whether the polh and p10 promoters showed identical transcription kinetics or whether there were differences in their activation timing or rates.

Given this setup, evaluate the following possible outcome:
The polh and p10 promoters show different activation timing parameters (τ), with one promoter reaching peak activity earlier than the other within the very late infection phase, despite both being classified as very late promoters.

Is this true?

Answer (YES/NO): YES